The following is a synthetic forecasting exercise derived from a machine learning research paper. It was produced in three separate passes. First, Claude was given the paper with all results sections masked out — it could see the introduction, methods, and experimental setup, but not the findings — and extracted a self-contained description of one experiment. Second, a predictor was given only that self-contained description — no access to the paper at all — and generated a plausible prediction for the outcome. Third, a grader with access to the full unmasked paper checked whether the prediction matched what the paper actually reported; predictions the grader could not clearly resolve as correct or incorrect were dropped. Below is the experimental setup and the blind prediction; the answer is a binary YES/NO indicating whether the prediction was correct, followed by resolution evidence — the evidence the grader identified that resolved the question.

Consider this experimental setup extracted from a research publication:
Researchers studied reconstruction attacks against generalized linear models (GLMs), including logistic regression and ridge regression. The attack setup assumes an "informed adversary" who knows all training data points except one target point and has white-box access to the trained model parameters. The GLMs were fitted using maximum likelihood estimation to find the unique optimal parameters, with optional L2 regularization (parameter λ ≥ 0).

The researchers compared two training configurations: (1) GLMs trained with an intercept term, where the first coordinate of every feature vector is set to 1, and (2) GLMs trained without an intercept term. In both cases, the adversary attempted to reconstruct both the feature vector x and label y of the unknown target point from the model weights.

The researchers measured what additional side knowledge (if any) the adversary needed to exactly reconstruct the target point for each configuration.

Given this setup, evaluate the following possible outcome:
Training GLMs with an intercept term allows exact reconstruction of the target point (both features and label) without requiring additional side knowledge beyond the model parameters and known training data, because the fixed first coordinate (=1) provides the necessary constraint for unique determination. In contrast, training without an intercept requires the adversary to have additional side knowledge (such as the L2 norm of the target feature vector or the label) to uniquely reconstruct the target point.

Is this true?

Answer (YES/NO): YES